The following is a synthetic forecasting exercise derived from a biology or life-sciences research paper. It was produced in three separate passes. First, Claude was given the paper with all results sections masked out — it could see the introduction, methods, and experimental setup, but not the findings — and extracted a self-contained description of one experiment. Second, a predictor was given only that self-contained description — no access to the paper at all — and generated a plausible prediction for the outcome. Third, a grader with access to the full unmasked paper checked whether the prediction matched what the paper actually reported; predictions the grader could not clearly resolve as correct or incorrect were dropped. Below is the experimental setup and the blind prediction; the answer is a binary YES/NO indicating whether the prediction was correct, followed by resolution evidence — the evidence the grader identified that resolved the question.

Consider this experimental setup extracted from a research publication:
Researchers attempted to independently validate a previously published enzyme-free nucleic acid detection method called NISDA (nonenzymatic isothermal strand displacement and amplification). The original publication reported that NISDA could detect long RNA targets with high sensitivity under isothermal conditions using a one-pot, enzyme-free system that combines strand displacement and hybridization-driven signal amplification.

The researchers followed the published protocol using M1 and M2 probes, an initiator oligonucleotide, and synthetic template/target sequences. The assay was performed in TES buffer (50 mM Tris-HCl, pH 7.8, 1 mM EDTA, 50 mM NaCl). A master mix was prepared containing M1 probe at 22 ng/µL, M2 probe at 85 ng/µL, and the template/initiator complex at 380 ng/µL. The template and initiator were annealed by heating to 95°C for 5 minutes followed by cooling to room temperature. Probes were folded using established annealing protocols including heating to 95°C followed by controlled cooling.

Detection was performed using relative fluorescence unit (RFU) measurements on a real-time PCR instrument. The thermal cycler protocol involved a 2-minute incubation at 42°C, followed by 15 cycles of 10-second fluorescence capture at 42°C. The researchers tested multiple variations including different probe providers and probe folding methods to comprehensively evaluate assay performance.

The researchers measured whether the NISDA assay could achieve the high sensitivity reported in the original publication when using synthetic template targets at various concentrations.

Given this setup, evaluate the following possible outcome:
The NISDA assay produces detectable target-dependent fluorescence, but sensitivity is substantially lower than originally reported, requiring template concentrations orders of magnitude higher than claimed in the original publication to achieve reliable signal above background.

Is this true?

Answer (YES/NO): YES